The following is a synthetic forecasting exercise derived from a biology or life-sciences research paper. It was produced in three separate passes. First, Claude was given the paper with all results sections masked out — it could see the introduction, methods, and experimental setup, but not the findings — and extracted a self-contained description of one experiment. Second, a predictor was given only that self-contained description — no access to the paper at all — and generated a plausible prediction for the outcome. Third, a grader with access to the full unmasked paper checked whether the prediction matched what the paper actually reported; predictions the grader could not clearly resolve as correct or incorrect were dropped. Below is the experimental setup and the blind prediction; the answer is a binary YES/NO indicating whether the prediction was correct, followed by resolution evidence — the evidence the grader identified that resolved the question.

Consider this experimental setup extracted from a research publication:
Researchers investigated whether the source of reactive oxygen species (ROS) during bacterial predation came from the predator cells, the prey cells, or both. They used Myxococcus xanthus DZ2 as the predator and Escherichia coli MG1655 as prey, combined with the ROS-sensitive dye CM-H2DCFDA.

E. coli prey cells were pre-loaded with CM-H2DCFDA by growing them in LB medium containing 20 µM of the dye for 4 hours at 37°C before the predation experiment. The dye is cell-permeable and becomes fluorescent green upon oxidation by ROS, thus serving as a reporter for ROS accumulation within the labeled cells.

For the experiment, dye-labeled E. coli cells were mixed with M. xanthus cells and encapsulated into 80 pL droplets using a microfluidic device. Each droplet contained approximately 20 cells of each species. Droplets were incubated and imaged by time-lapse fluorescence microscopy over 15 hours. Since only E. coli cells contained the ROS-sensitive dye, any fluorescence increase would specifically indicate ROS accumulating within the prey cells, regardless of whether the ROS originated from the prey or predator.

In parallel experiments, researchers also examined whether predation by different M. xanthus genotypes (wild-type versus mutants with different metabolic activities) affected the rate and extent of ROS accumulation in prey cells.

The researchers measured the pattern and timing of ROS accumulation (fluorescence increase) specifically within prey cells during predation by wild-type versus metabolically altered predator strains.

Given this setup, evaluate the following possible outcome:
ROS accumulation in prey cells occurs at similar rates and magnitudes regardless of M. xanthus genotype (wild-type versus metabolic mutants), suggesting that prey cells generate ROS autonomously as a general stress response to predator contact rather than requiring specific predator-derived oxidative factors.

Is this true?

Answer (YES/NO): NO